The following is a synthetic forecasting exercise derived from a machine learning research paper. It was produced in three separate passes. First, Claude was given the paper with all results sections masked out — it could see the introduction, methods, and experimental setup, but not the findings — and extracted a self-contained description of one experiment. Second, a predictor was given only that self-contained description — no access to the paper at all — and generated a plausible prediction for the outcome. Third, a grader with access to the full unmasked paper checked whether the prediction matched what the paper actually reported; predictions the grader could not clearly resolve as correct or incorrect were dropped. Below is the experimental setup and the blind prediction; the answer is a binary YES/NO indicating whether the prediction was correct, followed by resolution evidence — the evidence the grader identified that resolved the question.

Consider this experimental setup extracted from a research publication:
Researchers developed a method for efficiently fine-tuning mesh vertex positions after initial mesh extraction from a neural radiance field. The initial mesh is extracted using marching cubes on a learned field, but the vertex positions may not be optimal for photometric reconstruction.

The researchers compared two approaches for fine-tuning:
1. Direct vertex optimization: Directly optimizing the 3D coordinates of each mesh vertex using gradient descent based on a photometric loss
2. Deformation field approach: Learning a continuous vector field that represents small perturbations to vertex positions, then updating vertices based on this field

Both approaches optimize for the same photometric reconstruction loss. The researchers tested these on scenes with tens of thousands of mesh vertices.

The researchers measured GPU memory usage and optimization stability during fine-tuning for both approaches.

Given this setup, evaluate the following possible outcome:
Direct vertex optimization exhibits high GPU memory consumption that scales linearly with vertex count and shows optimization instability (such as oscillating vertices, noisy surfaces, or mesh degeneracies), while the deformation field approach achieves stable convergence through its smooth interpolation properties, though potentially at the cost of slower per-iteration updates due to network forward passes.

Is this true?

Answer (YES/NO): NO